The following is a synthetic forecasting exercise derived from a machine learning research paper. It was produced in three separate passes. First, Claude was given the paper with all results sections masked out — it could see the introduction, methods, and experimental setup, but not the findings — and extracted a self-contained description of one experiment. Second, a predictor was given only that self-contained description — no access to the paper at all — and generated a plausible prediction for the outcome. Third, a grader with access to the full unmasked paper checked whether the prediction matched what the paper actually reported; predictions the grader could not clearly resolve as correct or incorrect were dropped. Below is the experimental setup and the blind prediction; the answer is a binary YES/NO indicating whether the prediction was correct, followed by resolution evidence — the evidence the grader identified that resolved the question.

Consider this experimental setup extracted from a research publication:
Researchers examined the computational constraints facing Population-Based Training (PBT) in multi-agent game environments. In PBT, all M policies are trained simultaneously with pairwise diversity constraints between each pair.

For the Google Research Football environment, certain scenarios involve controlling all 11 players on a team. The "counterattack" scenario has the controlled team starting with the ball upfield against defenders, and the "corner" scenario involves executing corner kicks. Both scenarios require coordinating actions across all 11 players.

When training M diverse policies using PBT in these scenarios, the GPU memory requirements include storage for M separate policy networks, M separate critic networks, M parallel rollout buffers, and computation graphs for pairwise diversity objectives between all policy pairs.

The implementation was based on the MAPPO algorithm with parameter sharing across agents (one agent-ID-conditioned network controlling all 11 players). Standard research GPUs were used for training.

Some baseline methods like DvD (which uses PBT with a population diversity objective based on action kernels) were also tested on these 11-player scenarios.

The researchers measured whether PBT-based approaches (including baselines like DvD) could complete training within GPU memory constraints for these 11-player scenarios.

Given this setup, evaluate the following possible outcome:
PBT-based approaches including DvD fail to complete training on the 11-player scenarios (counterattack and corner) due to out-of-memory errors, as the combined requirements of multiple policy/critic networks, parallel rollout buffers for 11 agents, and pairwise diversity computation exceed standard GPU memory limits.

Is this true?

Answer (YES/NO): YES